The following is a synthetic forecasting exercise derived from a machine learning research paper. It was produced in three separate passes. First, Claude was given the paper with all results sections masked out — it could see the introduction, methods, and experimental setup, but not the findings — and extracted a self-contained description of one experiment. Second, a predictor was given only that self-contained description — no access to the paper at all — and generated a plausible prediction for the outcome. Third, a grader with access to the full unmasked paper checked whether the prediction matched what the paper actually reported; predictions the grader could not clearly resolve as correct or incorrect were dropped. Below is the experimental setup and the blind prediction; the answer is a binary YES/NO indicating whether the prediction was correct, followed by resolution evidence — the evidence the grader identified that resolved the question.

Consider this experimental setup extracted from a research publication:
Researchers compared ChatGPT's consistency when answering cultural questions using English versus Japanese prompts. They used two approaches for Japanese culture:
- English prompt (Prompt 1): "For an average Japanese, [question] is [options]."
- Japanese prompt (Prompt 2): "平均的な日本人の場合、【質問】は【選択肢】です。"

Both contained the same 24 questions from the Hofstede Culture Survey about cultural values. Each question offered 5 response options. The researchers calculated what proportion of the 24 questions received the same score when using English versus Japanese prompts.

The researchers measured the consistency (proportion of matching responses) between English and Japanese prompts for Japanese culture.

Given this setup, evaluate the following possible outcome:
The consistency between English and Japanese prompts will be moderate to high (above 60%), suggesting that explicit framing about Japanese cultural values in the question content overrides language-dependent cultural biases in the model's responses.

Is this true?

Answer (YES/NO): NO